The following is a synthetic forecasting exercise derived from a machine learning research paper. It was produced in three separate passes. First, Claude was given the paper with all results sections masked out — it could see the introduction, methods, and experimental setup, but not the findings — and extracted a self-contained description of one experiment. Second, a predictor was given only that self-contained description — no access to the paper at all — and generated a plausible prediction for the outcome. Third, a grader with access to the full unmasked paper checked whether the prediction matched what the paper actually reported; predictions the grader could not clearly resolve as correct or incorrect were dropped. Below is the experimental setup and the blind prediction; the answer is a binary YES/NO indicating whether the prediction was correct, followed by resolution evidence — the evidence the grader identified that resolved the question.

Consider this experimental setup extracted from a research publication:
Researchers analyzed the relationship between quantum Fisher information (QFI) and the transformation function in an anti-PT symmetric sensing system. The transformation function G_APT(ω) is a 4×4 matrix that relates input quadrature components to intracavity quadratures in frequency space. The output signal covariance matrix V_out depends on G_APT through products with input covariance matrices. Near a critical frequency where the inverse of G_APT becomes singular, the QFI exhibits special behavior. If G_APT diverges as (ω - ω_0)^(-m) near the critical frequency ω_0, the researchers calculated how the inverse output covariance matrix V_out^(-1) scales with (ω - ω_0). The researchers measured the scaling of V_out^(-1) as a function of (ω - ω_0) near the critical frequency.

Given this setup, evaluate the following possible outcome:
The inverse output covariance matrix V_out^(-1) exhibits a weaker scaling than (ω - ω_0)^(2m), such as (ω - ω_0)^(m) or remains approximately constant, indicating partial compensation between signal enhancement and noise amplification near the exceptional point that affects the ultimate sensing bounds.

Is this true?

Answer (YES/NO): NO